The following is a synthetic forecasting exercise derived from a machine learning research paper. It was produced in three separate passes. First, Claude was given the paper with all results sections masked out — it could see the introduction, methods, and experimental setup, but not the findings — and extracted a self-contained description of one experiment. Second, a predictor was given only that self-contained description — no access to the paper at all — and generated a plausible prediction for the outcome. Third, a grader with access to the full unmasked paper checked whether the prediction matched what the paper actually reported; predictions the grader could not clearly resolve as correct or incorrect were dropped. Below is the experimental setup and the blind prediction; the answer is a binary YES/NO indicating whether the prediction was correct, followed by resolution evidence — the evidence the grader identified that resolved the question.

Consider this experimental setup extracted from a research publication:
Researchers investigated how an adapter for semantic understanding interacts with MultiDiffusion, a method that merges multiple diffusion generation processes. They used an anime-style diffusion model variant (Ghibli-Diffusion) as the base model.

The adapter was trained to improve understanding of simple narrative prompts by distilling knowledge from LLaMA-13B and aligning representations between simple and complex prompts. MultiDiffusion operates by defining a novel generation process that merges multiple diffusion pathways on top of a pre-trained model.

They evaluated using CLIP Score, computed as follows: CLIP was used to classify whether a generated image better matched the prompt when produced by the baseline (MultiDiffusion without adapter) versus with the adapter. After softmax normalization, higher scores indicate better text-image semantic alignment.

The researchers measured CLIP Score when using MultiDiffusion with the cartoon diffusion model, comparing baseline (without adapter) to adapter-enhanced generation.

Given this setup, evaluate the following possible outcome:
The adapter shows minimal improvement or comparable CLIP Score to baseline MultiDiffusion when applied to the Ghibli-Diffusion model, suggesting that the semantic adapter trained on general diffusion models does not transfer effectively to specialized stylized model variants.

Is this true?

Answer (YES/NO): NO